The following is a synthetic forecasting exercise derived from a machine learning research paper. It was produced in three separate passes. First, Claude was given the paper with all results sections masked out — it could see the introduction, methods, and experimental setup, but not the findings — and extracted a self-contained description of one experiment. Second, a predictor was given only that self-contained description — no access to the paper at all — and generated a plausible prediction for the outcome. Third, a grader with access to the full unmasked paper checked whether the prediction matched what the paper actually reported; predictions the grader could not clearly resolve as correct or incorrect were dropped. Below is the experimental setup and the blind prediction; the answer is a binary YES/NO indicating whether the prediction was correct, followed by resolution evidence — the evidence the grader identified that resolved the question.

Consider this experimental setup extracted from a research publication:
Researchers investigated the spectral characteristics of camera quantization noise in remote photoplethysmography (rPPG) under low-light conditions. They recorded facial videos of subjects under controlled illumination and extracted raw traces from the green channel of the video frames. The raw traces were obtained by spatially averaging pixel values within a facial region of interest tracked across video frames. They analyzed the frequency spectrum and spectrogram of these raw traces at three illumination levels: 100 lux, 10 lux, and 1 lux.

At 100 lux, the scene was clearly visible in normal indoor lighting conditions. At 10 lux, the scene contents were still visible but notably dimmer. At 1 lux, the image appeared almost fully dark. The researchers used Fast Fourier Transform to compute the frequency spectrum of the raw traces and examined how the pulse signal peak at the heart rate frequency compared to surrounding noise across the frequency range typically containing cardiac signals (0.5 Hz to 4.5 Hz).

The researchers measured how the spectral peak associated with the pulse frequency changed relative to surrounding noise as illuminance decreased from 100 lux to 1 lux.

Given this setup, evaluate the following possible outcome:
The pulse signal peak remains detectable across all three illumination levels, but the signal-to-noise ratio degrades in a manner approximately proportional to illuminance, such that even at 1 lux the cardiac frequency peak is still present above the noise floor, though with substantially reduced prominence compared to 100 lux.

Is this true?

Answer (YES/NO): NO